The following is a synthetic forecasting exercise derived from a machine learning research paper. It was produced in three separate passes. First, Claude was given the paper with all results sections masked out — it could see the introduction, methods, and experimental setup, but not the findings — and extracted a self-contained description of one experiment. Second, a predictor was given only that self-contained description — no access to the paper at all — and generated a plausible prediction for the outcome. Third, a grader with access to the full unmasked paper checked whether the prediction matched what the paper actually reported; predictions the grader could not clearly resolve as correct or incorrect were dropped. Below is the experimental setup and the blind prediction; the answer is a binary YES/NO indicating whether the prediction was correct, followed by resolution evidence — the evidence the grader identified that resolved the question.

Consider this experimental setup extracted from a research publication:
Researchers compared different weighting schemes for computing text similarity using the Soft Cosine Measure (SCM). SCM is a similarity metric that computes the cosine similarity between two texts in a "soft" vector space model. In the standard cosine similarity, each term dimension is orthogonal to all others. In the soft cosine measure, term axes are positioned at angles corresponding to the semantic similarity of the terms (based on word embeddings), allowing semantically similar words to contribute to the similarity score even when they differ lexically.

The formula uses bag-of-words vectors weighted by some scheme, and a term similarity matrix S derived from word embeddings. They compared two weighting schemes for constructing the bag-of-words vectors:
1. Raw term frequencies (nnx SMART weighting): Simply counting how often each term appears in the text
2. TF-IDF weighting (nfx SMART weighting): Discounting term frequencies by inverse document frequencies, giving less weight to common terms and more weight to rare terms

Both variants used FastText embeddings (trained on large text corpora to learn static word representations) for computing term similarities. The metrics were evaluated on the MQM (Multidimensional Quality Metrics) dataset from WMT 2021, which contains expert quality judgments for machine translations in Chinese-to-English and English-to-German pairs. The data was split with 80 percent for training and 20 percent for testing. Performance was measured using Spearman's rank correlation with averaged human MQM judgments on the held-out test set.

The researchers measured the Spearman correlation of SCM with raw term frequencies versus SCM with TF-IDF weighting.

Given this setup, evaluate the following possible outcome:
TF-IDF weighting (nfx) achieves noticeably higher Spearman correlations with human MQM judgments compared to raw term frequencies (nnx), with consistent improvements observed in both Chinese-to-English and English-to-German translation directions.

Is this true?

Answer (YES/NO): YES